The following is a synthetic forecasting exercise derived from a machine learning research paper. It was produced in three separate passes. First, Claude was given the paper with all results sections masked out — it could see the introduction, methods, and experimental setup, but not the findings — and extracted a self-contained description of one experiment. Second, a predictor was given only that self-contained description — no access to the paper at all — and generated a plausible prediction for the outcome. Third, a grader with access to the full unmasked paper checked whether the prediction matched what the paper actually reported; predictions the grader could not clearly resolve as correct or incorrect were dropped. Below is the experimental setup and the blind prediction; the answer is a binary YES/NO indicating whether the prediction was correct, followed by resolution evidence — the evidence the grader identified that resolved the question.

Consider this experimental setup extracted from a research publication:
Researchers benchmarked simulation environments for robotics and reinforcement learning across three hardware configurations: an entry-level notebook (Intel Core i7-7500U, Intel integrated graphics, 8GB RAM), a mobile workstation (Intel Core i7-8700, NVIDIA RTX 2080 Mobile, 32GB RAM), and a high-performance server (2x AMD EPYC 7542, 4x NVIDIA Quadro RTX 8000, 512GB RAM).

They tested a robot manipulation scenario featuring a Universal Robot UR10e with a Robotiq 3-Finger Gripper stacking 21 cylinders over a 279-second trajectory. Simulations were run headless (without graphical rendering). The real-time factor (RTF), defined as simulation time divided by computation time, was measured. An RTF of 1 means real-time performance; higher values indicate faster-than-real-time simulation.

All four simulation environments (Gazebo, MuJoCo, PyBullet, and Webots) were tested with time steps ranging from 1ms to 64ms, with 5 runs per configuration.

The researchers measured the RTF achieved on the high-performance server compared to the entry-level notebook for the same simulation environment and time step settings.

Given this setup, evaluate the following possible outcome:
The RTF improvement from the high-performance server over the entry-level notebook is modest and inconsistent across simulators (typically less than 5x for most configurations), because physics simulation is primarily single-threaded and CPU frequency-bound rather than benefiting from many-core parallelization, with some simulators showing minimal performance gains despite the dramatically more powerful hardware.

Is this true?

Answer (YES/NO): YES